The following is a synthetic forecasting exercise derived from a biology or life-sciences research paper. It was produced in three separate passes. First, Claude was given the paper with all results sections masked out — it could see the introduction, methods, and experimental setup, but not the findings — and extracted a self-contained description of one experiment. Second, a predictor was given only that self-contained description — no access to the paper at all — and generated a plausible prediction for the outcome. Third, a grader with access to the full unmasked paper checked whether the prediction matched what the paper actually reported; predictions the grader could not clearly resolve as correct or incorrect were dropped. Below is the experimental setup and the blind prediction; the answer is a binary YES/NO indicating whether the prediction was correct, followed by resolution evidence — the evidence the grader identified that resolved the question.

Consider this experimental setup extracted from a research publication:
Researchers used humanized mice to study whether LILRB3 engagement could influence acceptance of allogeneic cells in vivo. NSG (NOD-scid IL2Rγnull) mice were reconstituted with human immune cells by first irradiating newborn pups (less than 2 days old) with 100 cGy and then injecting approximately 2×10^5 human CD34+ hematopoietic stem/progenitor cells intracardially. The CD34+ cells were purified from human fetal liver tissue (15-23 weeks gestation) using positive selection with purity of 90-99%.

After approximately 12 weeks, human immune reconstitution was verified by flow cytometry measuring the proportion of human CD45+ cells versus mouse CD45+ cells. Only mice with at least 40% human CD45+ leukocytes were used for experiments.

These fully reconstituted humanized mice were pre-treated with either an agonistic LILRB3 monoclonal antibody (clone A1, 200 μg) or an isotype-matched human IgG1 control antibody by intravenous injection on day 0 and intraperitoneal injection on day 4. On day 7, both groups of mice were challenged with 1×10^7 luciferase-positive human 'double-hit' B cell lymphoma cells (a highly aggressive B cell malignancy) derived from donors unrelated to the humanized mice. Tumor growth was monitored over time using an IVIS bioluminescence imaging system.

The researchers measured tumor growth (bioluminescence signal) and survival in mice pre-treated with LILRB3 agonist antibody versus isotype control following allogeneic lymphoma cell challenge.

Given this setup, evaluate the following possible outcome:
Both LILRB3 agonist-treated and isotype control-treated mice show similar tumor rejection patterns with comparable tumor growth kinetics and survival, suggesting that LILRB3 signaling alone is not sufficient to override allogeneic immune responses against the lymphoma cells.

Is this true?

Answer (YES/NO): NO